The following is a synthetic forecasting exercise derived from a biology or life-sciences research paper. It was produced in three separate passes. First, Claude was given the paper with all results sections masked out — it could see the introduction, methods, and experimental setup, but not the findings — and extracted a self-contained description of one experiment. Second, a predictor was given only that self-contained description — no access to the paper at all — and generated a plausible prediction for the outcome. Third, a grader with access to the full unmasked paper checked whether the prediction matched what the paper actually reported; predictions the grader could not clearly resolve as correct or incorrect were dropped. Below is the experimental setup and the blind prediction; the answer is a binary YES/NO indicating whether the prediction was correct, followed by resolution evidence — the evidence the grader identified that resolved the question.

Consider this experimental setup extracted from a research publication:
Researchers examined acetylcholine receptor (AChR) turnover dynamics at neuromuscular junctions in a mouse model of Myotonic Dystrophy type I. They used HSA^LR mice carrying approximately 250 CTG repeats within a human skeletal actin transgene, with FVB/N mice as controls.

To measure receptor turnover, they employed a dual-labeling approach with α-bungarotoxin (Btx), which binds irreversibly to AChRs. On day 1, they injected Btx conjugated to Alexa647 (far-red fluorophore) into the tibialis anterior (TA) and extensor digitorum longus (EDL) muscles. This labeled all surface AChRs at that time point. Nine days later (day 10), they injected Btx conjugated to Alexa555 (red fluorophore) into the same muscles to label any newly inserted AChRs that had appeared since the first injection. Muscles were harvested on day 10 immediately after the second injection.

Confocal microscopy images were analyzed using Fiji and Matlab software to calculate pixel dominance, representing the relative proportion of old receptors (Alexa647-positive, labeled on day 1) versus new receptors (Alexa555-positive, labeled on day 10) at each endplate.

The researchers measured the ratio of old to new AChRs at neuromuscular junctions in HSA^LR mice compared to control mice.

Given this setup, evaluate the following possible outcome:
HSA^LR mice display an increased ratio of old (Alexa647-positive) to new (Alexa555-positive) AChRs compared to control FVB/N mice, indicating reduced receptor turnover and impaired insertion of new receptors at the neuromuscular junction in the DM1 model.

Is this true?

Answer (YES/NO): NO